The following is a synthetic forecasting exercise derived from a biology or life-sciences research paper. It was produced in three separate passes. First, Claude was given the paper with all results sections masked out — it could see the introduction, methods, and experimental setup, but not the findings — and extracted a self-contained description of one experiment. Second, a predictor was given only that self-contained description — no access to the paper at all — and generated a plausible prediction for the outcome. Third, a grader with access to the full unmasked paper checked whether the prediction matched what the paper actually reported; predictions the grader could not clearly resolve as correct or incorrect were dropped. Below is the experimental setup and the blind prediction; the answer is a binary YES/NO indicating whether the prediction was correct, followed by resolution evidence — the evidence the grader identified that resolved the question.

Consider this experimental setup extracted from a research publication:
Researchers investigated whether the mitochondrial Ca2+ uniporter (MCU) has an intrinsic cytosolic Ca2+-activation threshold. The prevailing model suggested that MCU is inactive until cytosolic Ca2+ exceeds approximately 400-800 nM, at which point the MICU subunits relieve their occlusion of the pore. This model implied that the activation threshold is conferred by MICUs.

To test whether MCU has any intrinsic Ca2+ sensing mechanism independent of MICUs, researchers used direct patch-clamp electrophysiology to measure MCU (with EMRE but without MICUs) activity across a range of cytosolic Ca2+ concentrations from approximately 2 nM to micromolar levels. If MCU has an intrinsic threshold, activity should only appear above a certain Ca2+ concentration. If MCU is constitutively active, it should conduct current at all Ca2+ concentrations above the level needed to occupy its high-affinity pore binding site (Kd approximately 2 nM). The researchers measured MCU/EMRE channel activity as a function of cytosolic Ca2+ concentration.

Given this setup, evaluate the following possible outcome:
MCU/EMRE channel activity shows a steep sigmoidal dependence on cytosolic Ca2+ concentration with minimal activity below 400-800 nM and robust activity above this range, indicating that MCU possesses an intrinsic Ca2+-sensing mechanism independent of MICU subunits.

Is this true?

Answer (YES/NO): NO